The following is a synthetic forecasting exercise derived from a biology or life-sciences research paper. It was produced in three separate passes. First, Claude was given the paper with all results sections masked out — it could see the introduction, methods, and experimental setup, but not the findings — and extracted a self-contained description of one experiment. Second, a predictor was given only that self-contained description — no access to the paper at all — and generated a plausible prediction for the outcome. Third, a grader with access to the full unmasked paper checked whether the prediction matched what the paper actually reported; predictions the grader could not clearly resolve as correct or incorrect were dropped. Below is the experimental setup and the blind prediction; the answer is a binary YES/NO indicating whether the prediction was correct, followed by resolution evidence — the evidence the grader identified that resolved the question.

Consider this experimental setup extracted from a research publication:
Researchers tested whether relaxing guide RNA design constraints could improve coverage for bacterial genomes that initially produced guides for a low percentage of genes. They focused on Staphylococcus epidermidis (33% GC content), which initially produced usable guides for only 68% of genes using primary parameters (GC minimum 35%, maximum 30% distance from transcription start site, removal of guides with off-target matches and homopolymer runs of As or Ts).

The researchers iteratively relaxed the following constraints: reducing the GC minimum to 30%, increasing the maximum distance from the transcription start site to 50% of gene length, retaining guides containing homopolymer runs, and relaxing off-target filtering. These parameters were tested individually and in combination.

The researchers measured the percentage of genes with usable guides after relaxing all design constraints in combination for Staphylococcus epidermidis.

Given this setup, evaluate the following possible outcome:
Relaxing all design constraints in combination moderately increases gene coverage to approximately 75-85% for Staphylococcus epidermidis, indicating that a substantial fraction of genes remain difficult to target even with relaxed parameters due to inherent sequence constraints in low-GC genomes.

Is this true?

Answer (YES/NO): NO